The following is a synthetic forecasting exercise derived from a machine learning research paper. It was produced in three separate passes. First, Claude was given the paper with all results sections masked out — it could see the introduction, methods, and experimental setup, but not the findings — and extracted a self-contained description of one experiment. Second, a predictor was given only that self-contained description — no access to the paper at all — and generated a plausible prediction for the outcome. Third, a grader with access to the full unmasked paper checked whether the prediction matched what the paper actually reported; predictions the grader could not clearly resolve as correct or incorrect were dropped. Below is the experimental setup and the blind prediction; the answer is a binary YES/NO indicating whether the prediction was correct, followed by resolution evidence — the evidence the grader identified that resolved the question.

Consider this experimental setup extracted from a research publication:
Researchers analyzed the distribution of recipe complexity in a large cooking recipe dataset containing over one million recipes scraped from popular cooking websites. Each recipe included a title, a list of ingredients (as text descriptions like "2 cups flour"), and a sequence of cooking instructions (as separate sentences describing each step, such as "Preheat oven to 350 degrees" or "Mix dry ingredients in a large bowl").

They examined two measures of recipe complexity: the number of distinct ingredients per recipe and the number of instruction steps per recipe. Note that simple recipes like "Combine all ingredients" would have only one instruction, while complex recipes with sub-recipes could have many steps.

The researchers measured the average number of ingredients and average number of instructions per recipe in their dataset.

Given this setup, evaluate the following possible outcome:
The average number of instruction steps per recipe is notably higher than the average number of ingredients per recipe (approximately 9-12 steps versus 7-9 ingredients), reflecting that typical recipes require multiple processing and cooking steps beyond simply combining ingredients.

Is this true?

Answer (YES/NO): NO